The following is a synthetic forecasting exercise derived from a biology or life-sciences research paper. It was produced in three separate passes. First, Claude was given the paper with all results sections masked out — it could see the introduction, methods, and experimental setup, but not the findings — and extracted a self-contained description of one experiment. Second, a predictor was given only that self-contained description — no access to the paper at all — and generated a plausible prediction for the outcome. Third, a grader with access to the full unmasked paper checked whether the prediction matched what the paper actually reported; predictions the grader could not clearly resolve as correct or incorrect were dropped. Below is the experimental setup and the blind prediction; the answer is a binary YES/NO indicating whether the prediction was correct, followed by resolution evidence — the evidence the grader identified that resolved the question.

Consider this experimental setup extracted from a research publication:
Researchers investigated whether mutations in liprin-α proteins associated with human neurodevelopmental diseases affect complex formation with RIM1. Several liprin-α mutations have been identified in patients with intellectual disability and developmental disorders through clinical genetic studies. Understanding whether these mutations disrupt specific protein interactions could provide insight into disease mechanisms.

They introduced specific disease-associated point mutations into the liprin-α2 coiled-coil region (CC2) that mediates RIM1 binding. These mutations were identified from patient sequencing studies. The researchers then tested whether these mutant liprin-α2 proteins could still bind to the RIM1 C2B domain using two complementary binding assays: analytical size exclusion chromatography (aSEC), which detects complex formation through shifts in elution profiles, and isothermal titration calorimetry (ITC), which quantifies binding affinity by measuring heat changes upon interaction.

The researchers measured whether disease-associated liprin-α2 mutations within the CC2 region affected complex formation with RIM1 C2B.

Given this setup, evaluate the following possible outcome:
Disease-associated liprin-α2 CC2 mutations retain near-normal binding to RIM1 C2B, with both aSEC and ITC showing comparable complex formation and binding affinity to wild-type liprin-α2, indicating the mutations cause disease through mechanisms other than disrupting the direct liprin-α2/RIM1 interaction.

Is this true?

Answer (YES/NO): NO